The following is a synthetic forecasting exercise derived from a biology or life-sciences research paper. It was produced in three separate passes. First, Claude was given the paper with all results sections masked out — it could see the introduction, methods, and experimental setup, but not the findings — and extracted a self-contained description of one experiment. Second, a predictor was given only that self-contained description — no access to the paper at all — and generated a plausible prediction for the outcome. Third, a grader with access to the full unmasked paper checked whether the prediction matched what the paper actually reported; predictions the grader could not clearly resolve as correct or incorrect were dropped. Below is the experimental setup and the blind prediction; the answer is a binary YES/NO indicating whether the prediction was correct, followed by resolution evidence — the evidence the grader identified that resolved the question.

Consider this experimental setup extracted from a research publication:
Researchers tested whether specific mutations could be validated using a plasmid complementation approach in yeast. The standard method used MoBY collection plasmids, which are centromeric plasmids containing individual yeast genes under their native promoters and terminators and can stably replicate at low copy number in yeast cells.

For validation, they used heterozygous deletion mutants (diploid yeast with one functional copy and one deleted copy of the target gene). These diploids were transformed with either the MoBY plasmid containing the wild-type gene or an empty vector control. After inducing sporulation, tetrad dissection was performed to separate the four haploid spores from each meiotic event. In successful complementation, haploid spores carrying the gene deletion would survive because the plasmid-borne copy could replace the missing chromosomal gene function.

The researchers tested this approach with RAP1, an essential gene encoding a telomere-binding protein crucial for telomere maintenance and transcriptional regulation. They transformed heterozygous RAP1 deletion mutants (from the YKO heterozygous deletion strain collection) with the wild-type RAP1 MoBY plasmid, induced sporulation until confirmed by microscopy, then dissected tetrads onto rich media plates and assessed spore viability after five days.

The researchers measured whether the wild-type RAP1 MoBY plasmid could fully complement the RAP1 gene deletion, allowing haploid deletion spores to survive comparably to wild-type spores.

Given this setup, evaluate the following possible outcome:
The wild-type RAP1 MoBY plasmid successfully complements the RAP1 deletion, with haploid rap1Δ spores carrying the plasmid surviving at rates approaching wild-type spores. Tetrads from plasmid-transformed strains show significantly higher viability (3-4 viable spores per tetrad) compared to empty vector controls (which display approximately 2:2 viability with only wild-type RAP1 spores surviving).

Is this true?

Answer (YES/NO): NO